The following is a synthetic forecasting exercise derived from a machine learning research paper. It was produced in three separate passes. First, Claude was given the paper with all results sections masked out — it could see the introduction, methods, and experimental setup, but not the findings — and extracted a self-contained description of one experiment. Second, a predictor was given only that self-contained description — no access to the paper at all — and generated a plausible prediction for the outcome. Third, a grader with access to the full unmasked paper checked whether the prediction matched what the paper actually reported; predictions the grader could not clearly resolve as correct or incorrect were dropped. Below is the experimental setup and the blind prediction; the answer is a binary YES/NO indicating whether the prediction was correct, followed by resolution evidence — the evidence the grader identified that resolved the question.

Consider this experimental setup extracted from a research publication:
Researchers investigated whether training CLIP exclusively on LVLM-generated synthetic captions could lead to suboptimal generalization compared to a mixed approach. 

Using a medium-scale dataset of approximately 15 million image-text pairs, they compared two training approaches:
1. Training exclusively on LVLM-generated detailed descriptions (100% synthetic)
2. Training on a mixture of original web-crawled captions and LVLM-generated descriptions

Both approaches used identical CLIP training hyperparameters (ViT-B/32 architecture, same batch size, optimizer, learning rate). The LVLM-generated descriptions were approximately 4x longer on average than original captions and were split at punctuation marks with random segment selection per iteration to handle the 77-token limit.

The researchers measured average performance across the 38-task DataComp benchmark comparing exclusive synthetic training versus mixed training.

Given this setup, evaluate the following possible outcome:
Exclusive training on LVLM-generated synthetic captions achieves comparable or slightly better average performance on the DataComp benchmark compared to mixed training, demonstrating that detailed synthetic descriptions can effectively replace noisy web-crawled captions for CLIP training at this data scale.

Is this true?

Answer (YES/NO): NO